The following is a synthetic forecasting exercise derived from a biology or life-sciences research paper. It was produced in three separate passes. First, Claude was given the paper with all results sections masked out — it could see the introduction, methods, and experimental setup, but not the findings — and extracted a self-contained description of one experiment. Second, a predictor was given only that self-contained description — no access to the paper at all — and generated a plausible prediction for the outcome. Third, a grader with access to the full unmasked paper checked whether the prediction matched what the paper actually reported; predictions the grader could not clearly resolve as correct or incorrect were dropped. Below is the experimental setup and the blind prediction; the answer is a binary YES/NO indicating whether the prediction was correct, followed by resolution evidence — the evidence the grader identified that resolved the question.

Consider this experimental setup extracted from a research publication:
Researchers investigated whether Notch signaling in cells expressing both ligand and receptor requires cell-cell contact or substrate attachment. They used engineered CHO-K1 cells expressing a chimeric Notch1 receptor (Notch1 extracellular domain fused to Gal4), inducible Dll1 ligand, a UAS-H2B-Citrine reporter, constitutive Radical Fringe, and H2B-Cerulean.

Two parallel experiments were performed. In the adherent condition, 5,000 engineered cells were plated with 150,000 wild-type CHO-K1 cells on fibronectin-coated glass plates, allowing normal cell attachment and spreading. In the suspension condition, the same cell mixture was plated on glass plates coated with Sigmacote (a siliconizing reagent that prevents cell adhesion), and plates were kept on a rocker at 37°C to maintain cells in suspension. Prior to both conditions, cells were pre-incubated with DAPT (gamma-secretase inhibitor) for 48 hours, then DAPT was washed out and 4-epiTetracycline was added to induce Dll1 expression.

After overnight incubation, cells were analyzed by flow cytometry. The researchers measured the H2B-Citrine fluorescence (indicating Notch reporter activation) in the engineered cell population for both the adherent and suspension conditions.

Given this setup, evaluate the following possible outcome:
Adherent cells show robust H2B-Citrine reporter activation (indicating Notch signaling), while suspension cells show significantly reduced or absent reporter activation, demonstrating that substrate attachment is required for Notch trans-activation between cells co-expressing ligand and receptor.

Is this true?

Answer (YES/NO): NO